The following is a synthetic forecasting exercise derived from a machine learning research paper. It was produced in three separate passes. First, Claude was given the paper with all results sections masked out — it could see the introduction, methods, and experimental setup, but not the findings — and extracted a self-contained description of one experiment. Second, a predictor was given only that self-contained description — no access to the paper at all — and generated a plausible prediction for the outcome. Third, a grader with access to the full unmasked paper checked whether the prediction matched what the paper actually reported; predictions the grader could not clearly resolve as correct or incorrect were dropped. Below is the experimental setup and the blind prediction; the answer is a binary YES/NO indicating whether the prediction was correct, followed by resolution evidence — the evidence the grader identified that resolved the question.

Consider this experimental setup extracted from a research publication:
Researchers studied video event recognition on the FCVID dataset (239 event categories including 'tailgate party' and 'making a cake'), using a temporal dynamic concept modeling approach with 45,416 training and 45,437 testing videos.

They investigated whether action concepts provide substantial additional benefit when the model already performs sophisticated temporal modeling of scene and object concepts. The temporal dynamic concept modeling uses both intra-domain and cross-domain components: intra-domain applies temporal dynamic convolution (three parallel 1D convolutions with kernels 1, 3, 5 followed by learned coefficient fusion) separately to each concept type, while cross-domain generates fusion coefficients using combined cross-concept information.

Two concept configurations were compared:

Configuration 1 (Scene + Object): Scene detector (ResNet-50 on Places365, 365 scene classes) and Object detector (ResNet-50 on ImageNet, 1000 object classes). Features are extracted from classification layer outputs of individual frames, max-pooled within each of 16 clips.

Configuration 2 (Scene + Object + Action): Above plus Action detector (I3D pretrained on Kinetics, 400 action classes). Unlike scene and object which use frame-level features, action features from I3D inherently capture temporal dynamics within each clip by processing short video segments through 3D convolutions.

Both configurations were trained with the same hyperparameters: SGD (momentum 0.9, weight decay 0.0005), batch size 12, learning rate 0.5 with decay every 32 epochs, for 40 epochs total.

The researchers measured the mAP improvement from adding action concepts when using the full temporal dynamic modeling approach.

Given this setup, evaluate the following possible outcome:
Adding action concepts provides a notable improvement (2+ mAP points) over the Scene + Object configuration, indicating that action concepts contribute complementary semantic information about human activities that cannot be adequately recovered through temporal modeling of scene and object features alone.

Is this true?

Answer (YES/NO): NO